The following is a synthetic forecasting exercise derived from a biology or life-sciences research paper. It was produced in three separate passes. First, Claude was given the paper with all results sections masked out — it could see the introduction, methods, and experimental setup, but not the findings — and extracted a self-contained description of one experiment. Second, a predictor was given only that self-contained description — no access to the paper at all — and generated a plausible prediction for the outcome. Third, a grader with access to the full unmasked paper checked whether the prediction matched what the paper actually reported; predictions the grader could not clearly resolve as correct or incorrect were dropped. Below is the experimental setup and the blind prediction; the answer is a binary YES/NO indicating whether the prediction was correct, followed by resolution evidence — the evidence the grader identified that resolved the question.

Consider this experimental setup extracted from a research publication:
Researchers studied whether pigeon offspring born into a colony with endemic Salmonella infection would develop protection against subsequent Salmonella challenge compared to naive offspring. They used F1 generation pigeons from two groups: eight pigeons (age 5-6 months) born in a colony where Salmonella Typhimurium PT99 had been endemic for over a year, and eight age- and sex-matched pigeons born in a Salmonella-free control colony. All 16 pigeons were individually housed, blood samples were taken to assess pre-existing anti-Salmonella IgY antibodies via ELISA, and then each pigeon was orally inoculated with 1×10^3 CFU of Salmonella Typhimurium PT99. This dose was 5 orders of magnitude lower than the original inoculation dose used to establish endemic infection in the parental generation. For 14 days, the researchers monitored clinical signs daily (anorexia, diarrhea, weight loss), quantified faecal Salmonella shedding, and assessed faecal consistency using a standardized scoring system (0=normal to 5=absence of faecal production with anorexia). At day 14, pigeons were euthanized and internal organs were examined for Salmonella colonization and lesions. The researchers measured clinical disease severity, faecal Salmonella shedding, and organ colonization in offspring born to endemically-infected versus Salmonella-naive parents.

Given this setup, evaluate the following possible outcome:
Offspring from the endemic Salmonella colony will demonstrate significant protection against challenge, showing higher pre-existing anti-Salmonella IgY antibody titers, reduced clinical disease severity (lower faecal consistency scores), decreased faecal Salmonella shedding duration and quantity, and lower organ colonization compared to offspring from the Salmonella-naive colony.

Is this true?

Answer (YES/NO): NO